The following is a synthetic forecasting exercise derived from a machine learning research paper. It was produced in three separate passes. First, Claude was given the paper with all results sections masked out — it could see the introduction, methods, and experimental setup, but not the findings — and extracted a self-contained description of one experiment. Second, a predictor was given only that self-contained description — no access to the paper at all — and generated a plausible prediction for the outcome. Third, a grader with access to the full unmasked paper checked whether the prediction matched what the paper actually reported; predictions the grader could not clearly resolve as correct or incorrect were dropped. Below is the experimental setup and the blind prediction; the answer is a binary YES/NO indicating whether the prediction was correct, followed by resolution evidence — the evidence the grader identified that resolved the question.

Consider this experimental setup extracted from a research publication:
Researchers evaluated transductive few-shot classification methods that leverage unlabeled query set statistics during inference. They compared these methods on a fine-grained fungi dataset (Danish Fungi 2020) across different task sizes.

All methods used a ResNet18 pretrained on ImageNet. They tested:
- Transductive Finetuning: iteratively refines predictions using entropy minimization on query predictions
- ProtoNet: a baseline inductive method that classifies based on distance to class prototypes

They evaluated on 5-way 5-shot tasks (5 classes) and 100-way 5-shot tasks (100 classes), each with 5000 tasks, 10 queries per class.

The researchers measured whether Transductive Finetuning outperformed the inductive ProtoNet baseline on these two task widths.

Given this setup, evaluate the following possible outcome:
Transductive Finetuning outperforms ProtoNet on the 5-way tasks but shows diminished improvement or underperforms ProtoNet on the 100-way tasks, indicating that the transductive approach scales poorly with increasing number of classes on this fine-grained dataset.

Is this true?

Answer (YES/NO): NO